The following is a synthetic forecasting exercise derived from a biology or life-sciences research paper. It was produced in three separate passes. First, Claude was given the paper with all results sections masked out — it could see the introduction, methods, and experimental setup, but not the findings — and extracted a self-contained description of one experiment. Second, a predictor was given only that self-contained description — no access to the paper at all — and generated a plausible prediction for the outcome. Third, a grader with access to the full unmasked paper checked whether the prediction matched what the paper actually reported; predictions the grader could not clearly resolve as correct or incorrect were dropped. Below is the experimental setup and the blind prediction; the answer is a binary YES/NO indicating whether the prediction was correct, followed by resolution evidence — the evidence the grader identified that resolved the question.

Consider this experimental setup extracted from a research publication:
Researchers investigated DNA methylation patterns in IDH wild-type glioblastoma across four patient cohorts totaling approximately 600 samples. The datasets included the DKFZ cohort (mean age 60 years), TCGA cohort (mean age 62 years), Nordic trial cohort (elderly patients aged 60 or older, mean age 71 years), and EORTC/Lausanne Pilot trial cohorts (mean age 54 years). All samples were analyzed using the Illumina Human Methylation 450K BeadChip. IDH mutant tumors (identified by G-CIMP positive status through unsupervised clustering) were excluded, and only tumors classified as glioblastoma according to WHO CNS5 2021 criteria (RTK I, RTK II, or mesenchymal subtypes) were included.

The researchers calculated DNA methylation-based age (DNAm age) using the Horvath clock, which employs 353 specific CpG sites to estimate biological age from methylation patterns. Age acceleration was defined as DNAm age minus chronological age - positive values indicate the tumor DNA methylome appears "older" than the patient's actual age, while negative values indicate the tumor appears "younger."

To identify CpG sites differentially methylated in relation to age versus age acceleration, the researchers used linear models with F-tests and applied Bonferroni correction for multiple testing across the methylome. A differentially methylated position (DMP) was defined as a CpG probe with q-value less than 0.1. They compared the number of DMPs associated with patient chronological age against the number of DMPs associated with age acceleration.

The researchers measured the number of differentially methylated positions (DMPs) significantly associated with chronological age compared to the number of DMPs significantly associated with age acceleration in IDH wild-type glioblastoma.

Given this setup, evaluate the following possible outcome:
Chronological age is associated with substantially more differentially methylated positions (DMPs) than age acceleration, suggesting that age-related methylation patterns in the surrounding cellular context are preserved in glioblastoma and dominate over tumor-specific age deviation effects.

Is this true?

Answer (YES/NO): NO